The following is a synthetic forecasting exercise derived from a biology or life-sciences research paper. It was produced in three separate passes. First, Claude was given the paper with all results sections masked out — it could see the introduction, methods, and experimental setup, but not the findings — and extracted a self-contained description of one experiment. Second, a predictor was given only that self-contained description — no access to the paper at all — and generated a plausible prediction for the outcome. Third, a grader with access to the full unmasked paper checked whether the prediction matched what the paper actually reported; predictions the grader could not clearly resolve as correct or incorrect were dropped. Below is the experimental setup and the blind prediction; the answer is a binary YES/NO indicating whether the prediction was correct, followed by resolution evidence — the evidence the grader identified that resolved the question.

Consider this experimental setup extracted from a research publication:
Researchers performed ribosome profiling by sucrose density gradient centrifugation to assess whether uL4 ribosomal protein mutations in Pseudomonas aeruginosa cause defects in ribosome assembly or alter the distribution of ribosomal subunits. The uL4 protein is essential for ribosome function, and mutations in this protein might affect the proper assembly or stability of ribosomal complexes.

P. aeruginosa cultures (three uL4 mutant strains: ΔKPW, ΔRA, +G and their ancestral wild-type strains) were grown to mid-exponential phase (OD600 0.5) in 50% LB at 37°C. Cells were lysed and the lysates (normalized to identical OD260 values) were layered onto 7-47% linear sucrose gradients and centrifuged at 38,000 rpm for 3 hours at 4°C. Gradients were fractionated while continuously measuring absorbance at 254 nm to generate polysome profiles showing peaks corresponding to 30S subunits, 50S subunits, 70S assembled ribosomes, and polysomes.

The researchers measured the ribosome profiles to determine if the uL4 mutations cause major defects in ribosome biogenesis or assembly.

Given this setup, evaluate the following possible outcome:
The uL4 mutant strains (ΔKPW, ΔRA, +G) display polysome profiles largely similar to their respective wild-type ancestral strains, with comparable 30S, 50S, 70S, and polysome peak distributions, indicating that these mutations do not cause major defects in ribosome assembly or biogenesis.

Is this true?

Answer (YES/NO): NO